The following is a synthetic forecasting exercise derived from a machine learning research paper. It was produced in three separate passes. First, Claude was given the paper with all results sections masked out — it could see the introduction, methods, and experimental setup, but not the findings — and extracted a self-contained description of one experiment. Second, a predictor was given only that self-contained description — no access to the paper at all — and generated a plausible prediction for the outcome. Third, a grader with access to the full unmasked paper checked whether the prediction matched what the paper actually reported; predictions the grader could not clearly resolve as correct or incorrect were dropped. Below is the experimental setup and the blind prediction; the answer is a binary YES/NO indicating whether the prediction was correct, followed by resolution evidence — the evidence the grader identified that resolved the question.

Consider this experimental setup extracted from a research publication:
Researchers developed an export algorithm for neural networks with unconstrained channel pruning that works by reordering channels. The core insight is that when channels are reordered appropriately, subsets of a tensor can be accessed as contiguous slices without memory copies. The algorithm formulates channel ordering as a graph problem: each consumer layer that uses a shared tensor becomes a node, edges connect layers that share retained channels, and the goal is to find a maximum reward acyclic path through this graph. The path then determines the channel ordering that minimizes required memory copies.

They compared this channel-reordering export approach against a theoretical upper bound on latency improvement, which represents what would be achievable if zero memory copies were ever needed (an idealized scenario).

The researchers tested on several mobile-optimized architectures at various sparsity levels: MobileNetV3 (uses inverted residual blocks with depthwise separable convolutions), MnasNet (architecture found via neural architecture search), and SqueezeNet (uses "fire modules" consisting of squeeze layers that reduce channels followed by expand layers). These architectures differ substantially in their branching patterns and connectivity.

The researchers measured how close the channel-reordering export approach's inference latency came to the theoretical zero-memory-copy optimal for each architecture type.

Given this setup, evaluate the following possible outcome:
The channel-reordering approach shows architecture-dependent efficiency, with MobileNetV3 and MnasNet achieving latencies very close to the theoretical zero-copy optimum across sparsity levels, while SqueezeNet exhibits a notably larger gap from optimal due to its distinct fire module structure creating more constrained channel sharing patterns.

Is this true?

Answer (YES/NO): NO